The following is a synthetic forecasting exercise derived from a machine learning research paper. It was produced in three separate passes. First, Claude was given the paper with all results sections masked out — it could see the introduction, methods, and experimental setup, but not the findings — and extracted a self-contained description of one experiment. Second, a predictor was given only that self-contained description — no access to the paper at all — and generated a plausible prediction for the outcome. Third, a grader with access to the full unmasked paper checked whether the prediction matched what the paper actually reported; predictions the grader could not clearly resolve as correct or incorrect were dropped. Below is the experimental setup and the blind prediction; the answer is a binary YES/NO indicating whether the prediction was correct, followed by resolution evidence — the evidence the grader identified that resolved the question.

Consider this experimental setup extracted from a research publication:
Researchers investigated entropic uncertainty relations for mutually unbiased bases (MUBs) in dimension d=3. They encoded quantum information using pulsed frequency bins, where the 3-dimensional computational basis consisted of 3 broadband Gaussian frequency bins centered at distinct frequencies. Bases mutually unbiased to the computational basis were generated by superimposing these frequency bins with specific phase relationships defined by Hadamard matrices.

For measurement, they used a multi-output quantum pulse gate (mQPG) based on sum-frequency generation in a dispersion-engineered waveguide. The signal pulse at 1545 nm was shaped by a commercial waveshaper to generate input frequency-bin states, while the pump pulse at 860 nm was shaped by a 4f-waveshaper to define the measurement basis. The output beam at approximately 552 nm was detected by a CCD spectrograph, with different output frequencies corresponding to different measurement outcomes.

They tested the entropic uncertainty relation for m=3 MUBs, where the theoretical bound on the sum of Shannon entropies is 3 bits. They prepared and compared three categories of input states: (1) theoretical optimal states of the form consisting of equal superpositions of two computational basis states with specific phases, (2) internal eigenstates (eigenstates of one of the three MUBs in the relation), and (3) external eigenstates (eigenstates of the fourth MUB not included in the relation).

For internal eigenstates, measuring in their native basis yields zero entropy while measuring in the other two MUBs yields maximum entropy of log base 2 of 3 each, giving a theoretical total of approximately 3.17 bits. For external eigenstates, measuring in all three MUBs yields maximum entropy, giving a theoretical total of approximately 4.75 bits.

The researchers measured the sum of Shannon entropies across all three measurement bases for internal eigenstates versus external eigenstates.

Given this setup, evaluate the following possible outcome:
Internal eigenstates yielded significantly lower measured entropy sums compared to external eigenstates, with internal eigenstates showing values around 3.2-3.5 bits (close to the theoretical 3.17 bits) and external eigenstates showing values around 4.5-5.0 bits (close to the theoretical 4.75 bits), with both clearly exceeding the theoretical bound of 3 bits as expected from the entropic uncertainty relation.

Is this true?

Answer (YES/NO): NO